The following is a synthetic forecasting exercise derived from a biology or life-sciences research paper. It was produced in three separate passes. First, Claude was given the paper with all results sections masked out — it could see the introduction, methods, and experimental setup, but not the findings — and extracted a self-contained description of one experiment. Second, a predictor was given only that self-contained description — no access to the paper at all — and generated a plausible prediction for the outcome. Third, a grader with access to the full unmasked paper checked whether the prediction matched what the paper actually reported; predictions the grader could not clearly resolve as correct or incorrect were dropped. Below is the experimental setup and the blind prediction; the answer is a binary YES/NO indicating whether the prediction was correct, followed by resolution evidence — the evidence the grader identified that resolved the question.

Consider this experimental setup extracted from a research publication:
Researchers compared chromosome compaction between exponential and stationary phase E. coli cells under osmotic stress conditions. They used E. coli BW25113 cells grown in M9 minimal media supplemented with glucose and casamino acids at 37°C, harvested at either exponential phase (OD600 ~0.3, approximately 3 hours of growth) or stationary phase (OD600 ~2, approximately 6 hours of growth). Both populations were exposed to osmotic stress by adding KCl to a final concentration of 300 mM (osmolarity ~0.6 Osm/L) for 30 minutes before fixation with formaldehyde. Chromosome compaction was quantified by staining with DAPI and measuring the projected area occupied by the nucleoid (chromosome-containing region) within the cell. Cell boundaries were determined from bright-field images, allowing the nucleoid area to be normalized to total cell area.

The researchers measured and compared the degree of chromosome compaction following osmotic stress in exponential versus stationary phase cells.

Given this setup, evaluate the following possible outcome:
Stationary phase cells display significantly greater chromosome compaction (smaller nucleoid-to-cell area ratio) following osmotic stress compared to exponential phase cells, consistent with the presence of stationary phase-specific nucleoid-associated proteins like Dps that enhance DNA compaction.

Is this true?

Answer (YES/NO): YES